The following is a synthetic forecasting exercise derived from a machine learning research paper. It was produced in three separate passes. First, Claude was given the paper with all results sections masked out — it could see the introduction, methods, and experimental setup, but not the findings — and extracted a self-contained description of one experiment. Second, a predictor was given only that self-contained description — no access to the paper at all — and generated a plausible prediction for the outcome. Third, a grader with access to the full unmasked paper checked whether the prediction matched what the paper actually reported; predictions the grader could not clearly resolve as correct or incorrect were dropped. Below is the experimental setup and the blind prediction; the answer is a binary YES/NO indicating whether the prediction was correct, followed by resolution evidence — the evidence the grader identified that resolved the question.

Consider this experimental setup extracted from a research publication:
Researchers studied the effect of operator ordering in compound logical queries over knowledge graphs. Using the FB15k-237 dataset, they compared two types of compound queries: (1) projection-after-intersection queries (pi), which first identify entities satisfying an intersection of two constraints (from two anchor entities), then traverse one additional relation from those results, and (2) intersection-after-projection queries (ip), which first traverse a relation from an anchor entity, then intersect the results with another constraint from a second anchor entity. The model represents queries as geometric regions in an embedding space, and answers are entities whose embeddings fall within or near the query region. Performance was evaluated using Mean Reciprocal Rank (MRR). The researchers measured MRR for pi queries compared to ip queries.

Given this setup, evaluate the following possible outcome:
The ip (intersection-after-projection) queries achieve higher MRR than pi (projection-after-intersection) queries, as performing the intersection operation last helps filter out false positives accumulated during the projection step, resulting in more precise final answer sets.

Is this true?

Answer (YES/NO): NO